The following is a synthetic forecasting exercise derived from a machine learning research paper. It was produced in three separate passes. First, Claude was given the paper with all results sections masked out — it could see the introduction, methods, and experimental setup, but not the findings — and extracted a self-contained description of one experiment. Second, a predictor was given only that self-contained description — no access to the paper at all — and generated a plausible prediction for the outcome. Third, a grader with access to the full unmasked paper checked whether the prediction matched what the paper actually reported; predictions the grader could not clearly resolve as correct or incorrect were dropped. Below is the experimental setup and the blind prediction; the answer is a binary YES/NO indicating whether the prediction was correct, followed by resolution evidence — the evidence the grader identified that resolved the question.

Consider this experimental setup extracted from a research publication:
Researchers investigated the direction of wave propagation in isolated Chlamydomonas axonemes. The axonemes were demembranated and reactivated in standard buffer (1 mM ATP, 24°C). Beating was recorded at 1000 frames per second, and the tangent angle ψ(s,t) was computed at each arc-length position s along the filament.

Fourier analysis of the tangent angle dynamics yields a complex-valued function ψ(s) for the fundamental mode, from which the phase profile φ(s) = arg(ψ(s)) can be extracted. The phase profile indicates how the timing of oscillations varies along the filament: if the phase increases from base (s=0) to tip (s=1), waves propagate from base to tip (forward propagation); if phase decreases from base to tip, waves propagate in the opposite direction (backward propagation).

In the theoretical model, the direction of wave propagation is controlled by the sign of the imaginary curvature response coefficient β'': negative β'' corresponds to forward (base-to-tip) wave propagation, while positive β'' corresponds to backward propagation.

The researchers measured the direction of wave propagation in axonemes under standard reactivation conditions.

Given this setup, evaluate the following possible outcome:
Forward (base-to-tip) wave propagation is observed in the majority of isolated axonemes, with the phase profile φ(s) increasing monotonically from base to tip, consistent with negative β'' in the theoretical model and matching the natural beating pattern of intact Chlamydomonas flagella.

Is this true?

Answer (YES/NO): NO